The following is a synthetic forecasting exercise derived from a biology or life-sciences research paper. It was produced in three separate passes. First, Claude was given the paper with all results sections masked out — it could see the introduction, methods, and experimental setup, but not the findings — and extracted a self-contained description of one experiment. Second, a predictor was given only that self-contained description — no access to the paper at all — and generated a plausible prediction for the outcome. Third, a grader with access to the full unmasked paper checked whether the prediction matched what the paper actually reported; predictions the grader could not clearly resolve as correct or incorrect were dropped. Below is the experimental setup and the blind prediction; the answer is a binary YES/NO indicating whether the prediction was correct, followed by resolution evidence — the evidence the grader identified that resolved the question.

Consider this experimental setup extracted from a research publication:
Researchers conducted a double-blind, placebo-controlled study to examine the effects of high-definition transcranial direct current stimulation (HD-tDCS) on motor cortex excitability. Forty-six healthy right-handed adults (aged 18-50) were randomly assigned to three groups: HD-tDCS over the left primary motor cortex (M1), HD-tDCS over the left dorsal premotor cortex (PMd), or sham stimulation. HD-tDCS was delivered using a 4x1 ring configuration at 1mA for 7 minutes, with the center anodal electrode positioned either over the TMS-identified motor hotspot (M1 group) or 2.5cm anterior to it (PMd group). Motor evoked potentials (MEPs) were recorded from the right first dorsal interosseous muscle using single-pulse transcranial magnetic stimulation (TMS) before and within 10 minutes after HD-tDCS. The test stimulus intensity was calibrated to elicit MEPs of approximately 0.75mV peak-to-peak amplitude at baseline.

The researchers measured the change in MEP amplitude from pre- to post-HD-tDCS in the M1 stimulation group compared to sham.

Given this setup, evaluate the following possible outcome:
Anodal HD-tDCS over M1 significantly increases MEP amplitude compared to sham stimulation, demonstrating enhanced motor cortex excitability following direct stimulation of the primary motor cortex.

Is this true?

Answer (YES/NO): NO